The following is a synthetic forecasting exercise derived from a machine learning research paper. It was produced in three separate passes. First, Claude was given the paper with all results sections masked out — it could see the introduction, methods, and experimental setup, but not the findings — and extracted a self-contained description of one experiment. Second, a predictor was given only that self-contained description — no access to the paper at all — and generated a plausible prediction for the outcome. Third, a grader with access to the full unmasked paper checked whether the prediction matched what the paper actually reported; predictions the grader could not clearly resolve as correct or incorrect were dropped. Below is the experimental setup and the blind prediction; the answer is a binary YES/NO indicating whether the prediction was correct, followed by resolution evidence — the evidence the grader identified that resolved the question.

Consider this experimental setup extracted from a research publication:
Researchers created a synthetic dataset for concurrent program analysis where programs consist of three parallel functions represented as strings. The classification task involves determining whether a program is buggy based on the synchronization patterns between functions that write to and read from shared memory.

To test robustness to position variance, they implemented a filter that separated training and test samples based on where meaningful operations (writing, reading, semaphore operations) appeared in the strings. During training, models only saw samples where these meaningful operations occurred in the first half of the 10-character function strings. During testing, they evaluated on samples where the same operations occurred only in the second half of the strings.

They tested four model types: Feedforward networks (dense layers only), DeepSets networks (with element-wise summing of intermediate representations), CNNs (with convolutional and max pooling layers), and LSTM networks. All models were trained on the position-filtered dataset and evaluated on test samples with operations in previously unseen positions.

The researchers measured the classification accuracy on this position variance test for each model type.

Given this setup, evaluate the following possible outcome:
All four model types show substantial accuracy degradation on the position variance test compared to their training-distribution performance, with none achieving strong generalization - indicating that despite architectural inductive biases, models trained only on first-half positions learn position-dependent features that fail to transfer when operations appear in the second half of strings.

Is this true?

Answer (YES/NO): NO